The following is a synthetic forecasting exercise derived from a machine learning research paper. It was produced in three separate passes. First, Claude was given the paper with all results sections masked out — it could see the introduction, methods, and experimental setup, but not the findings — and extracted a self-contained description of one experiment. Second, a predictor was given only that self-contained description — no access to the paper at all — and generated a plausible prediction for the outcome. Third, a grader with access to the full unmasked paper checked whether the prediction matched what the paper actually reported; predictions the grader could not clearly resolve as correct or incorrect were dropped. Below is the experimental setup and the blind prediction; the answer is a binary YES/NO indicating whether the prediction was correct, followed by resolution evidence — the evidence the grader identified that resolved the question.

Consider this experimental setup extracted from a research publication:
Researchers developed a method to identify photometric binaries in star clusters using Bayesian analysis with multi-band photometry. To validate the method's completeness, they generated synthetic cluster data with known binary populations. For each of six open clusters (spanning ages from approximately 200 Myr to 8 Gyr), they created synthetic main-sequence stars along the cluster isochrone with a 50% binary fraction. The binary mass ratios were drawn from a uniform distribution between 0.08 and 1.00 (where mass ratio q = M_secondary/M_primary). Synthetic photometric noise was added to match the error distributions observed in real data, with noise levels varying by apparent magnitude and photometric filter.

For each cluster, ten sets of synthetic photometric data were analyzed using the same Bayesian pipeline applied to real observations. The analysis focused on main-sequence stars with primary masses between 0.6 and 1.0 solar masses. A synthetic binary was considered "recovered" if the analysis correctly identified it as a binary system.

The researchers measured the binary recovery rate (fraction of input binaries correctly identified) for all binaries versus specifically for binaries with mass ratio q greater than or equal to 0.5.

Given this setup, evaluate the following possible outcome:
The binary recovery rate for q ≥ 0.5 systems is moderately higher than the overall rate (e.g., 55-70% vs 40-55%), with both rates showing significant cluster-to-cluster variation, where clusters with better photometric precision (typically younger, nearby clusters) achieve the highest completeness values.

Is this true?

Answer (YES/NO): NO